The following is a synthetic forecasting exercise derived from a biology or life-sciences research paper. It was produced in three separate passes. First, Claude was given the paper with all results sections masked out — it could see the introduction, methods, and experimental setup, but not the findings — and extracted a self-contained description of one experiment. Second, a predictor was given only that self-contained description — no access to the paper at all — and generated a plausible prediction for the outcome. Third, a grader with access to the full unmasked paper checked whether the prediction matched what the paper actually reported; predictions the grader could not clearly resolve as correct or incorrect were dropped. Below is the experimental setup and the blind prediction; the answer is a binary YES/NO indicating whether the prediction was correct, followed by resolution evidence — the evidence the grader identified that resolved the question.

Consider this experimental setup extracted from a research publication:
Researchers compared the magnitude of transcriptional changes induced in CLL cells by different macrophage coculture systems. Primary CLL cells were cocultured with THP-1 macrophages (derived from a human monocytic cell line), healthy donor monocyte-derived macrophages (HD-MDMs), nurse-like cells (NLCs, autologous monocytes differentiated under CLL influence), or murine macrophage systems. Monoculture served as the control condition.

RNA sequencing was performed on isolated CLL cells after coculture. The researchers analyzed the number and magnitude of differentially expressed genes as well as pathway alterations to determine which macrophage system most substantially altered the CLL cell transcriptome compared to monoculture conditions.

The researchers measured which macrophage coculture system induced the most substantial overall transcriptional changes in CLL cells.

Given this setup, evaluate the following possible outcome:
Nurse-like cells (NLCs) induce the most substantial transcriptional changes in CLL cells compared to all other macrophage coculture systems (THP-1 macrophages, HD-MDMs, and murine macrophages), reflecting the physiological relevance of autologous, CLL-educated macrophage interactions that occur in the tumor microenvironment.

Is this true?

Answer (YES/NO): NO